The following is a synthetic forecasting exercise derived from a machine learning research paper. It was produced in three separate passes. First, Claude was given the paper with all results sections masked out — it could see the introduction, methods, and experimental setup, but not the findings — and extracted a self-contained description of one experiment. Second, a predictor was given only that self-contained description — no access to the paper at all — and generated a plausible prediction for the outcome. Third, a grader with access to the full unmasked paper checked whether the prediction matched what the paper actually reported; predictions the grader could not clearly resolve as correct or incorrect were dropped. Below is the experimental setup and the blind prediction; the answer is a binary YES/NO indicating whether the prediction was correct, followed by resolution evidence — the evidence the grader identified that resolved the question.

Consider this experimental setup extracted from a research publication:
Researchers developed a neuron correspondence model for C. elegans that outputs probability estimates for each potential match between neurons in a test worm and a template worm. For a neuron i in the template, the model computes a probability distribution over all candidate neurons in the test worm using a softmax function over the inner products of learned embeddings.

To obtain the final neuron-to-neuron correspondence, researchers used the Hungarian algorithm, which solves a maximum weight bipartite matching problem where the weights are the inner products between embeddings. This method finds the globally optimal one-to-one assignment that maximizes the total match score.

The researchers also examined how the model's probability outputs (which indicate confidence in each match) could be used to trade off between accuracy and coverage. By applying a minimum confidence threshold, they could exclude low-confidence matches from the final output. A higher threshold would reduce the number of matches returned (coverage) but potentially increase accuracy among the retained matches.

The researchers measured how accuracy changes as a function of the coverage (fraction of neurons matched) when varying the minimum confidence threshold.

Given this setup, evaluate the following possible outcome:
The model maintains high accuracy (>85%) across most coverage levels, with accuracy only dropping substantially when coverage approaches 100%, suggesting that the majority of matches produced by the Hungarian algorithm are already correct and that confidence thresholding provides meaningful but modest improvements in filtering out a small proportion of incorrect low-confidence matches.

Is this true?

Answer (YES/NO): NO